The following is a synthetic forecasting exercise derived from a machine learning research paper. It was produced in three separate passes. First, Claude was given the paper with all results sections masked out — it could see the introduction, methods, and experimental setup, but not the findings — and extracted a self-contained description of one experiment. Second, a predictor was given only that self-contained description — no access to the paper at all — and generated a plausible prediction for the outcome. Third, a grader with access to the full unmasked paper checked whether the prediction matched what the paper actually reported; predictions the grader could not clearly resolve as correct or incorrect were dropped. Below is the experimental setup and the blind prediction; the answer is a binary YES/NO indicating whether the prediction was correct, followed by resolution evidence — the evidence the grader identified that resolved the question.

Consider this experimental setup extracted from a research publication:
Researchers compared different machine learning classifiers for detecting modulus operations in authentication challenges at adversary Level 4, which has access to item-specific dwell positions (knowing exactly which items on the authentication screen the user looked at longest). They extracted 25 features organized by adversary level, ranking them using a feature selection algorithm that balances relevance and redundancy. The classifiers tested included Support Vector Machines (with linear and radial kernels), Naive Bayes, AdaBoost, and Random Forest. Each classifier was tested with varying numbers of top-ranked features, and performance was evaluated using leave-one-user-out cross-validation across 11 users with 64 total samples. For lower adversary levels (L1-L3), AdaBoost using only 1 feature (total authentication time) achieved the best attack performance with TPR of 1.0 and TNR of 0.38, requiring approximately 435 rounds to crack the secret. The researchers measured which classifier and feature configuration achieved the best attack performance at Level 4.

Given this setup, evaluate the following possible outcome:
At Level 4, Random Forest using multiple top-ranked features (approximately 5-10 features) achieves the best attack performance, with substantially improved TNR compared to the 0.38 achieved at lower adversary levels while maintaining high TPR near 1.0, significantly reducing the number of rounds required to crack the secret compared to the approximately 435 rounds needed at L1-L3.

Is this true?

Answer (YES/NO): NO